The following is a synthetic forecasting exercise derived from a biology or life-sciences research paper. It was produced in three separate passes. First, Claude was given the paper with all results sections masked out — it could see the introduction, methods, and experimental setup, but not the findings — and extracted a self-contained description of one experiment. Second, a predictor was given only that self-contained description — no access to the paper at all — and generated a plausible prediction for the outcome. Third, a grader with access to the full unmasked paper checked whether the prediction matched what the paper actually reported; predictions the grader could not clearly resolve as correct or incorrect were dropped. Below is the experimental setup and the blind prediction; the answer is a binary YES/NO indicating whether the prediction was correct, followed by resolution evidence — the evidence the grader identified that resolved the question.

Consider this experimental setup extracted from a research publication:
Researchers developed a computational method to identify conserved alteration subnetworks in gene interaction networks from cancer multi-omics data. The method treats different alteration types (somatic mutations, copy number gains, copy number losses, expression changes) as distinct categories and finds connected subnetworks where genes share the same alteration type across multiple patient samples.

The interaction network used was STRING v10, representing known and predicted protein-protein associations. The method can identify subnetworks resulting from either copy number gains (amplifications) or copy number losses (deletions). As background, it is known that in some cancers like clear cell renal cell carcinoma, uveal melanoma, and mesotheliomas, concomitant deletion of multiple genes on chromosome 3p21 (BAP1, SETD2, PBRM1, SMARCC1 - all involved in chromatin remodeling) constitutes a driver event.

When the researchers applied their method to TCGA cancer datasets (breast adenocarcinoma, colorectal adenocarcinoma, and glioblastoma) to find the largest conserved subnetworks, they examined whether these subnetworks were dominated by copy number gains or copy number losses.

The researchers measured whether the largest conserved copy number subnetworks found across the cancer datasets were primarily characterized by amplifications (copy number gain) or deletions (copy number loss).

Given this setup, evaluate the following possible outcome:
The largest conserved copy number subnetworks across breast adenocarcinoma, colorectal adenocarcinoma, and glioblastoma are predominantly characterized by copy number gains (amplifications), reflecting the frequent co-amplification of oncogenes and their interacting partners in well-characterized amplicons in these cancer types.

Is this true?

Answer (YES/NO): YES